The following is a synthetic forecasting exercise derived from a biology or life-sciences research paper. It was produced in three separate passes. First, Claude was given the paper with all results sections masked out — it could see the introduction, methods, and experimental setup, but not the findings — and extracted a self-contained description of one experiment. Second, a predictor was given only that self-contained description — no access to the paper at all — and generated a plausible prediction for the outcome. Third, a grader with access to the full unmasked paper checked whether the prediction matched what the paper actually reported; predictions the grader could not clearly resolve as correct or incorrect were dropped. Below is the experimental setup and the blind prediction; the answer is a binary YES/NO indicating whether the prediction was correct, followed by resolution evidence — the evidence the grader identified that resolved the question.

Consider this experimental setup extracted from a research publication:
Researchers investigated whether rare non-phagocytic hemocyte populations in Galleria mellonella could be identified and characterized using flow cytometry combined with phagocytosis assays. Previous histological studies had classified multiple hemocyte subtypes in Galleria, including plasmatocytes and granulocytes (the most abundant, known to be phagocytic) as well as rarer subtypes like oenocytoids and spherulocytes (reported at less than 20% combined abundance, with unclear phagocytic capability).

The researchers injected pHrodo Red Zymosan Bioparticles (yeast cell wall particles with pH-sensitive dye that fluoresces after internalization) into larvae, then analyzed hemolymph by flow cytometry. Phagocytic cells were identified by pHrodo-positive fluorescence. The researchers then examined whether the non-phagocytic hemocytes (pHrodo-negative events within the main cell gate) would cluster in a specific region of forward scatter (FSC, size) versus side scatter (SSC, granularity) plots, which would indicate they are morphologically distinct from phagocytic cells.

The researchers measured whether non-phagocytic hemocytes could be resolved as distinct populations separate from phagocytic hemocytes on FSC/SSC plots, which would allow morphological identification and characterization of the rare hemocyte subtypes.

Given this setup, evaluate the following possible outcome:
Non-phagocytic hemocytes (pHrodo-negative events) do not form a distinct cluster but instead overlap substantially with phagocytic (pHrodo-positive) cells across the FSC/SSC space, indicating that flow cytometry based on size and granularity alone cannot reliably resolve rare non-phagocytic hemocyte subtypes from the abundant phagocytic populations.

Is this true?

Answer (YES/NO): YES